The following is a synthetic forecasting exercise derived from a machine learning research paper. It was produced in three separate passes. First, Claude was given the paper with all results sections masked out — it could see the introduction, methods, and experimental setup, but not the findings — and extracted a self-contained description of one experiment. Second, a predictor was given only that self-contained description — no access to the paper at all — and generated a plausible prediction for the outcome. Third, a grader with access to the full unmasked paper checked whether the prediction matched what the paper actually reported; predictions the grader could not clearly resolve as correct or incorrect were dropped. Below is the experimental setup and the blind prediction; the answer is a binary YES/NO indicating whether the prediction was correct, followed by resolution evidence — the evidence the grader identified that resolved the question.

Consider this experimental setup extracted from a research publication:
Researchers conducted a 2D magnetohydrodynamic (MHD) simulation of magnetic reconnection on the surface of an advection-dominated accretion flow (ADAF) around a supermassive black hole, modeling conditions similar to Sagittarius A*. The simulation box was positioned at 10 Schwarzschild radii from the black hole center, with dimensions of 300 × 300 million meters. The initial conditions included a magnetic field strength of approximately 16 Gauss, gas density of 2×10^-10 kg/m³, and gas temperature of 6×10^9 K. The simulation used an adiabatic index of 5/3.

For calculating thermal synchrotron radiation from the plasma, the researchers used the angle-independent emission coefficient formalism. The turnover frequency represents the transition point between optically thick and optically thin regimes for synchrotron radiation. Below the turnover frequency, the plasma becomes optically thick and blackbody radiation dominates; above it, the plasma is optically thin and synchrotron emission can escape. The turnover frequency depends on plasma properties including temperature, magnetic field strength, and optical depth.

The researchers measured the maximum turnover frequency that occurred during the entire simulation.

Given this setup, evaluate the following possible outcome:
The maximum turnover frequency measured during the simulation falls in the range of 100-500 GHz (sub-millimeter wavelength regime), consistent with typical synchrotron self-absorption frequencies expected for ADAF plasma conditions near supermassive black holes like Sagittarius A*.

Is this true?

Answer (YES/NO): NO